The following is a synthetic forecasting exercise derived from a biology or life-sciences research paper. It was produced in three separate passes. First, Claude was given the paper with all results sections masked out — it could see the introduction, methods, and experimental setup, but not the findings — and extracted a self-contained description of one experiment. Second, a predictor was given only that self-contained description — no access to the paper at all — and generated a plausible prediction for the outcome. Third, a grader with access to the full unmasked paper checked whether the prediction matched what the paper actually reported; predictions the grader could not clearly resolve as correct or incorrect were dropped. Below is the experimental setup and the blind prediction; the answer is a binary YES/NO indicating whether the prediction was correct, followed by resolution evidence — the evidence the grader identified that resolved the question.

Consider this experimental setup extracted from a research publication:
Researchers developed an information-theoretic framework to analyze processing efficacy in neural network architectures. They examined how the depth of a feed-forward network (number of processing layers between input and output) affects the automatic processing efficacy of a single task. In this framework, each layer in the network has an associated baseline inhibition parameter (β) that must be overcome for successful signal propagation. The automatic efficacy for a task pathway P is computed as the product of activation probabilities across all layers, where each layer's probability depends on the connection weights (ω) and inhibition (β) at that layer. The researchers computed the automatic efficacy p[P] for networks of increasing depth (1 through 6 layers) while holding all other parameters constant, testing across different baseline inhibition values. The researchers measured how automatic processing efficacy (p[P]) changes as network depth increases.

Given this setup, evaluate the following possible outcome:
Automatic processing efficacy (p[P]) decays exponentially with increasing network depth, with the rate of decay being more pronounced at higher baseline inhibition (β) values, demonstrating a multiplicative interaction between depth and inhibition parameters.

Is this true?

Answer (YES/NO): YES